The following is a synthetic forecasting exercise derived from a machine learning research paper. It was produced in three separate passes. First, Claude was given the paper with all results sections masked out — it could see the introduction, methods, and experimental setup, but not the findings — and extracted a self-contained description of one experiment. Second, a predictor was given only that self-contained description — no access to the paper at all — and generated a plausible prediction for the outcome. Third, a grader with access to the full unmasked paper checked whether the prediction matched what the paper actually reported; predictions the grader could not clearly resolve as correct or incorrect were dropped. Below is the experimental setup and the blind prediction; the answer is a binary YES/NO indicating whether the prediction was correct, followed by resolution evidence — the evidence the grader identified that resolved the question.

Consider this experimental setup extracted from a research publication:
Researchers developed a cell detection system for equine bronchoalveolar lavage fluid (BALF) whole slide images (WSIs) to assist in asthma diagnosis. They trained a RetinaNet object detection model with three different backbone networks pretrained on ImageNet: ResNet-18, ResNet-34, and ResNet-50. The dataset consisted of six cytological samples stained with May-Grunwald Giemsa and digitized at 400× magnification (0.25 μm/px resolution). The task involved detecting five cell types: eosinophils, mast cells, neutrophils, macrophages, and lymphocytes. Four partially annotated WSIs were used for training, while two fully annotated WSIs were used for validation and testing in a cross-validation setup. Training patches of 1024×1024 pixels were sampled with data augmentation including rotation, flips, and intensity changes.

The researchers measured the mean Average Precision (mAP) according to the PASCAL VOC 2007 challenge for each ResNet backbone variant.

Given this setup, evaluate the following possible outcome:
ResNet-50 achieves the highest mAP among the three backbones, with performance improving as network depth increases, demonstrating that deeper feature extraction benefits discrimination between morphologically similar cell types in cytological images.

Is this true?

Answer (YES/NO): NO